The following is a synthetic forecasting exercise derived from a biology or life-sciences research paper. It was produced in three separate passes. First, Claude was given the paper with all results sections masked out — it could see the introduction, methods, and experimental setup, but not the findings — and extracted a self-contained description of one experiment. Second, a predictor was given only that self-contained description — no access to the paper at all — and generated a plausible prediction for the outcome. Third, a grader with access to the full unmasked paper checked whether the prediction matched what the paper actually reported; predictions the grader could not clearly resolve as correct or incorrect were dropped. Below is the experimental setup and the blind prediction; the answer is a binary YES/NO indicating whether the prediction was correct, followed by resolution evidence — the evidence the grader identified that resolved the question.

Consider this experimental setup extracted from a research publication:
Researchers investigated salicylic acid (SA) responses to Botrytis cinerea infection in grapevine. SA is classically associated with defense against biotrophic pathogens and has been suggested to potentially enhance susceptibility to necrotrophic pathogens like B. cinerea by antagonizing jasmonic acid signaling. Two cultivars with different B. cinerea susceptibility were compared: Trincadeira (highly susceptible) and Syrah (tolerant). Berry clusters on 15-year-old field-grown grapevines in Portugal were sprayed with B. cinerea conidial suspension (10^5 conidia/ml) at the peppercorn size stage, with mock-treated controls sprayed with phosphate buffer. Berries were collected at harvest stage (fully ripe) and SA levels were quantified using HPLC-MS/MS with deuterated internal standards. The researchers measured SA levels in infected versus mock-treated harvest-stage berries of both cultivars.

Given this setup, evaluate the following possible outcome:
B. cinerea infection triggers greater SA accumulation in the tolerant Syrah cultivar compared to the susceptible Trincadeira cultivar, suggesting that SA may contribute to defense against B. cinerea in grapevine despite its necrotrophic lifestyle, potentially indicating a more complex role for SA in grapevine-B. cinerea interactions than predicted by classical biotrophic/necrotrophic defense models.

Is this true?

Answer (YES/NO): NO